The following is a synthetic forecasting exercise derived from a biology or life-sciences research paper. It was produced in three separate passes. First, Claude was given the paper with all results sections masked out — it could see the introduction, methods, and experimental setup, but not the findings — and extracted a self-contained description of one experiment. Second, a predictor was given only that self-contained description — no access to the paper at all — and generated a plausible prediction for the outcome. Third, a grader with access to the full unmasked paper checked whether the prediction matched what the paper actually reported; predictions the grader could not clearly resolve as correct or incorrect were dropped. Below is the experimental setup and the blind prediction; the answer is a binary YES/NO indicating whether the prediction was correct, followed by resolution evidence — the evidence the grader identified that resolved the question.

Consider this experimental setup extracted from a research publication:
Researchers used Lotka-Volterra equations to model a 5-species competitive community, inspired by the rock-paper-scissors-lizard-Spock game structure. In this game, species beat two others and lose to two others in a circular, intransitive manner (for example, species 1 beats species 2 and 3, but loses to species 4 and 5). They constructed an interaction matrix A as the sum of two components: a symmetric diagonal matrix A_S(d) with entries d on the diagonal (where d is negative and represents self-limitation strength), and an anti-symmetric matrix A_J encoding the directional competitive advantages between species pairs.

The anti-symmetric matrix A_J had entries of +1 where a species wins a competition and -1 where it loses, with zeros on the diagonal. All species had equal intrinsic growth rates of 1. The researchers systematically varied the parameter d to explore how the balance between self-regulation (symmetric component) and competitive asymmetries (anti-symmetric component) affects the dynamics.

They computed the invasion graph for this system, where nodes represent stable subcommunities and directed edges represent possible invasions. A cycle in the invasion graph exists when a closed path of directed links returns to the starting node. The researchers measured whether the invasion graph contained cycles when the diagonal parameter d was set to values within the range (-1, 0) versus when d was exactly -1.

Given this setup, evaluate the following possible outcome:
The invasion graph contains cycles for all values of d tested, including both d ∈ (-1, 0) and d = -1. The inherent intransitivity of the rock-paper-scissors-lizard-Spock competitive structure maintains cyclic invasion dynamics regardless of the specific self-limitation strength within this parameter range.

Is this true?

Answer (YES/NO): NO